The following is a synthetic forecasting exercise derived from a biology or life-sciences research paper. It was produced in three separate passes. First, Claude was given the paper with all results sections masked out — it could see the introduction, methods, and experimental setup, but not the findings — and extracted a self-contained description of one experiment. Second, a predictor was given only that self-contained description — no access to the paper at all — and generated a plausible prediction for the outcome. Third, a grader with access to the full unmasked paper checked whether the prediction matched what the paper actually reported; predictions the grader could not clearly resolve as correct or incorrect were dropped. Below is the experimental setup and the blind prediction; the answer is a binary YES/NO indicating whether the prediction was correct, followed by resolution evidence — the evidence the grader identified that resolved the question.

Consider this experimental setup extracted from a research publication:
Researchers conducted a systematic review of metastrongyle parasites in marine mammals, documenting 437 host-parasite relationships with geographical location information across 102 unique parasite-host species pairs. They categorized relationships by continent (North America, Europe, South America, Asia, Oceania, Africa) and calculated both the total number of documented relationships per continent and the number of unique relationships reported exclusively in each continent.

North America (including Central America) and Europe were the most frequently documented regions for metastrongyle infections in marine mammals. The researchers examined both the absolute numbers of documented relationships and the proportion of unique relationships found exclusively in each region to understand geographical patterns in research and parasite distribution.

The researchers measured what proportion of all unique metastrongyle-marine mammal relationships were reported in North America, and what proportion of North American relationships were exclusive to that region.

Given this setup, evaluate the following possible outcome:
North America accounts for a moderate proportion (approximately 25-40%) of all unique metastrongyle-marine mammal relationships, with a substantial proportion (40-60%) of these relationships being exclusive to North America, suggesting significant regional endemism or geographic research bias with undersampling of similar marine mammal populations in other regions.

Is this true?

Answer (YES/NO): NO